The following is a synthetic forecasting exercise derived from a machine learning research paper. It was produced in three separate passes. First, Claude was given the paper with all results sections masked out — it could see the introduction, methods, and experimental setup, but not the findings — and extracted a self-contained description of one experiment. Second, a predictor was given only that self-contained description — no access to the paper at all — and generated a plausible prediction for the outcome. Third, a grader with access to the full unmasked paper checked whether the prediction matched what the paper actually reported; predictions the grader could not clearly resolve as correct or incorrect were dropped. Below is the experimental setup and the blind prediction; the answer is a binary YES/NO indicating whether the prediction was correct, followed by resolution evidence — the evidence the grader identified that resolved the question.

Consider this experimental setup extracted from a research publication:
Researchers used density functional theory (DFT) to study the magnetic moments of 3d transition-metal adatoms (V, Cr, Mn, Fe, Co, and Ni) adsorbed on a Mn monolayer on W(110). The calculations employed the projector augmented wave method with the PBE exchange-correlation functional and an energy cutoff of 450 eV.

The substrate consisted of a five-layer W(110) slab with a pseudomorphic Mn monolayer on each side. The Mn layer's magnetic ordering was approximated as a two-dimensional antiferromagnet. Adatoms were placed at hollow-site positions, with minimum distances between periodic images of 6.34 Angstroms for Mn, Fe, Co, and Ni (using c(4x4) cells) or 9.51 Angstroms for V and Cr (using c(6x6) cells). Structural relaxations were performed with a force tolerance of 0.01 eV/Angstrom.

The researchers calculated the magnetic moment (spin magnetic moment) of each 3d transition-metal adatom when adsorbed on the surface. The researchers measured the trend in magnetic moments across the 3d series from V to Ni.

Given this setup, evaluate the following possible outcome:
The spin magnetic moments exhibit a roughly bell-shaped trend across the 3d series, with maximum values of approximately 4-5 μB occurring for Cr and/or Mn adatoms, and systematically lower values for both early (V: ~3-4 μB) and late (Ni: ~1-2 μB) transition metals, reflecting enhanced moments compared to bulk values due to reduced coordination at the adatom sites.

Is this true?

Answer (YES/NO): NO